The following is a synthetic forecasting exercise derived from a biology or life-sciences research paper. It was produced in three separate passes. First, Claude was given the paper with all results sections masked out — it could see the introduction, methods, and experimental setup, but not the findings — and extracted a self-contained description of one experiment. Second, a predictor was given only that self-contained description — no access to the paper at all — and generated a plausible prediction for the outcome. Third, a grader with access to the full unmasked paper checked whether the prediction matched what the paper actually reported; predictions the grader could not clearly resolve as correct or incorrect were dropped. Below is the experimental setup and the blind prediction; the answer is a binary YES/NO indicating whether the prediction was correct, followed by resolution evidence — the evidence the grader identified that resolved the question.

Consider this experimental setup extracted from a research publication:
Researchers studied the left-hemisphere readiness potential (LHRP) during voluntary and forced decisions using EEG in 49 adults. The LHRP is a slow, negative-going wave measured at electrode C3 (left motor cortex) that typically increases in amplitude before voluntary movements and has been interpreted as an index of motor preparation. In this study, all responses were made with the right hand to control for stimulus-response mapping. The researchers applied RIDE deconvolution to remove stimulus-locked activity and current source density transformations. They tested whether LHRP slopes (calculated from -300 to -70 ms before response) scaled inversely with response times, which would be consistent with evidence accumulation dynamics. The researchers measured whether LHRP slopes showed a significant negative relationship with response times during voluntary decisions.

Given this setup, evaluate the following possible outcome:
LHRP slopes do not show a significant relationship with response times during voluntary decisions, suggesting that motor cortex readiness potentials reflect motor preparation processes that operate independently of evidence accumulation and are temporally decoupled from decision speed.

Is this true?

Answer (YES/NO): NO